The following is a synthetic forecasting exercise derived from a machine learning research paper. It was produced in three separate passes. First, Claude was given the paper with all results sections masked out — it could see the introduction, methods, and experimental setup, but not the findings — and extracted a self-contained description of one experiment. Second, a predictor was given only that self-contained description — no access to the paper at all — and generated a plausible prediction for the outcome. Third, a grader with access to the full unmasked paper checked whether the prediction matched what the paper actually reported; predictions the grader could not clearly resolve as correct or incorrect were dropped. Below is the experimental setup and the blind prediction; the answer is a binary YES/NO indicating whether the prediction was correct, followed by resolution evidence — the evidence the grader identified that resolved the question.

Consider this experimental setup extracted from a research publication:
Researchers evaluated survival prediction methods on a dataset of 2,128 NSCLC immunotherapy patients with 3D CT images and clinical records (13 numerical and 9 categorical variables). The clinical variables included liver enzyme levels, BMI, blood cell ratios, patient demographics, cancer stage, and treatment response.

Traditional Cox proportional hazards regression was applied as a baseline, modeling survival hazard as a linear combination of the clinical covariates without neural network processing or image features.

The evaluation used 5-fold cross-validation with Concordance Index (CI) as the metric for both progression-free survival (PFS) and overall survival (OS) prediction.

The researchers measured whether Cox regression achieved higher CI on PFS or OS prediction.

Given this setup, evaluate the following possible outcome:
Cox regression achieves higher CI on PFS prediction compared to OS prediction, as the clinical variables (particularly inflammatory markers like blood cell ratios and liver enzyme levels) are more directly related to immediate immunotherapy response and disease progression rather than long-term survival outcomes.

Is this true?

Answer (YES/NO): YES